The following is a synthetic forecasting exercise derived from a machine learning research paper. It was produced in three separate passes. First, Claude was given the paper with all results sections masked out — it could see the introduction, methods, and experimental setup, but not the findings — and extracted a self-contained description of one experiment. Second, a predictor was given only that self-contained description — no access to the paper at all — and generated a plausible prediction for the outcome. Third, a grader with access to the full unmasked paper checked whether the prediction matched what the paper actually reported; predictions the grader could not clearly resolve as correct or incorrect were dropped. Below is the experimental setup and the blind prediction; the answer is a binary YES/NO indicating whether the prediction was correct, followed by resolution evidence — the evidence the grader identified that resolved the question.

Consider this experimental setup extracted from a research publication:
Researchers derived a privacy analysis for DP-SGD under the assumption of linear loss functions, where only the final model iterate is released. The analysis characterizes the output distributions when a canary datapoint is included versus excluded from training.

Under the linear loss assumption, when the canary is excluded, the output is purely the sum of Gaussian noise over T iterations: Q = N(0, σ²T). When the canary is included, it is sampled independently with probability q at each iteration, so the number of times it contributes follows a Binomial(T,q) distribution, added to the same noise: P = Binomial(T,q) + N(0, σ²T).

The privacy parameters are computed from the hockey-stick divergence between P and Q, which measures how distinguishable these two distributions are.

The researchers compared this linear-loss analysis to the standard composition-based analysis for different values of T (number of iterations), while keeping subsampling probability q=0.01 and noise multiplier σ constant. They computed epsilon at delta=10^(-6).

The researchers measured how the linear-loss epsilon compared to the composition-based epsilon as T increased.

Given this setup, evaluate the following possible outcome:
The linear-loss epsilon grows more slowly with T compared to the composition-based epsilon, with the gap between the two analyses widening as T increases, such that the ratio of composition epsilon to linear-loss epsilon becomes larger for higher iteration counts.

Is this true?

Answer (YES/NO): NO